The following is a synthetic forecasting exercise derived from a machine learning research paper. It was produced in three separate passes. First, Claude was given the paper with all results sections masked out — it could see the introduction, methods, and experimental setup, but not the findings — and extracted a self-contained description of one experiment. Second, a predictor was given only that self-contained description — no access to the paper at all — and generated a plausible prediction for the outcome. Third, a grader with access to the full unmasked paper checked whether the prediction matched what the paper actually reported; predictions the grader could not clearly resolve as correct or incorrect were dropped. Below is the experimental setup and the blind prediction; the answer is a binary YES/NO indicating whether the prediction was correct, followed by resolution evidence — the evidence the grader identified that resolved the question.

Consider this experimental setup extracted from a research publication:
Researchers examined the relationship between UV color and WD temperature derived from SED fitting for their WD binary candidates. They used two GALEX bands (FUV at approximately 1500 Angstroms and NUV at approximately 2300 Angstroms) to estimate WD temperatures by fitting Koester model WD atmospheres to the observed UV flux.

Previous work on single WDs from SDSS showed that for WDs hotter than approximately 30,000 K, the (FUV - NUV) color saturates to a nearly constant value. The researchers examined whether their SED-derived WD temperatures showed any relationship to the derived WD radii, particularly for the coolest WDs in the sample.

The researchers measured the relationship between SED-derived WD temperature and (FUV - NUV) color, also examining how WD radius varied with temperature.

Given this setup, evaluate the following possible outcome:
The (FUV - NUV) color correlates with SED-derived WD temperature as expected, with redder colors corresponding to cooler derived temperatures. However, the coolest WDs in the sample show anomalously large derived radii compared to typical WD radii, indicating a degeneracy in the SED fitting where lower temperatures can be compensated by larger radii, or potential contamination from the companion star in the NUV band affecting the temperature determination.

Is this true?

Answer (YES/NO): NO